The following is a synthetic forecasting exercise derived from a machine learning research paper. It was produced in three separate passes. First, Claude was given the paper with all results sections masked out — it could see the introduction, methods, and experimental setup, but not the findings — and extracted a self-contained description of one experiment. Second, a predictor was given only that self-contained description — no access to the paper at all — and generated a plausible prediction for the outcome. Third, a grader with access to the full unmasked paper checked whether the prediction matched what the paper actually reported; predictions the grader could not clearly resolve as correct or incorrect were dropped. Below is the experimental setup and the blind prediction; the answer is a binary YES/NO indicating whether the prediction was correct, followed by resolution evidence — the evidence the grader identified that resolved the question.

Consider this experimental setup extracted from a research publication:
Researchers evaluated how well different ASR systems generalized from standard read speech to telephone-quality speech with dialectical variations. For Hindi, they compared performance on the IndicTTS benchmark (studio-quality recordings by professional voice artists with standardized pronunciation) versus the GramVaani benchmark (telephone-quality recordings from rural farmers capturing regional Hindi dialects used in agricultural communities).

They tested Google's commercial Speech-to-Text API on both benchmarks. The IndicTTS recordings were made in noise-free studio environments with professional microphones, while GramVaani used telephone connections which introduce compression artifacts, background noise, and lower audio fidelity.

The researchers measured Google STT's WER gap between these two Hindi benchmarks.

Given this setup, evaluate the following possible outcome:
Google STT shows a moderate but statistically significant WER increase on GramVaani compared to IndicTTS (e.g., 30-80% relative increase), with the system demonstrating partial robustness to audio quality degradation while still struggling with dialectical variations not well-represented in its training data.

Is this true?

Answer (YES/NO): NO